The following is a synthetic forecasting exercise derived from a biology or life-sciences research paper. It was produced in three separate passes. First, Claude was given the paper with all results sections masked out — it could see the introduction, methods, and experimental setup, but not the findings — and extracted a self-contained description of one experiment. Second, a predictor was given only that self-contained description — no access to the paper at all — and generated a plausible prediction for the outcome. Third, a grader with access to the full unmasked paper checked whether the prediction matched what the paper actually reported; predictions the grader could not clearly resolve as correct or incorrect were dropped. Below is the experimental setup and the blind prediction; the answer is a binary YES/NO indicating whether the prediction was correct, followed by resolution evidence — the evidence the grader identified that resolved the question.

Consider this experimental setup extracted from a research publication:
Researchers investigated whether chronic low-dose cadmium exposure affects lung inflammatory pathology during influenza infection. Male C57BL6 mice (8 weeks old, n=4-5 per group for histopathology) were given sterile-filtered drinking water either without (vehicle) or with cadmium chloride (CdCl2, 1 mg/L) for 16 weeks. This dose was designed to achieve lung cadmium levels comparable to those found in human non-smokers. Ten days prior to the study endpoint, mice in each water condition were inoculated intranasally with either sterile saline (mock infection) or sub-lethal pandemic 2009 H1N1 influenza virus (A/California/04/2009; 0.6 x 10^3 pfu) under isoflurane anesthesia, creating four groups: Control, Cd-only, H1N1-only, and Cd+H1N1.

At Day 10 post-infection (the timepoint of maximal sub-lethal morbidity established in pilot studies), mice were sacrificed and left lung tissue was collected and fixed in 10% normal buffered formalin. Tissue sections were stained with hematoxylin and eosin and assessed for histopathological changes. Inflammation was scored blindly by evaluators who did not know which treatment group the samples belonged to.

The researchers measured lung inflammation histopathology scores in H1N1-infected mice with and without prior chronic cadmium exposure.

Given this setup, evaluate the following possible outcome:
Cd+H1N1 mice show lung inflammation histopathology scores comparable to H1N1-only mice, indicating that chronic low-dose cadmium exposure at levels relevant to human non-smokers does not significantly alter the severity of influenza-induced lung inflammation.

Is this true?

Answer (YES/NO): NO